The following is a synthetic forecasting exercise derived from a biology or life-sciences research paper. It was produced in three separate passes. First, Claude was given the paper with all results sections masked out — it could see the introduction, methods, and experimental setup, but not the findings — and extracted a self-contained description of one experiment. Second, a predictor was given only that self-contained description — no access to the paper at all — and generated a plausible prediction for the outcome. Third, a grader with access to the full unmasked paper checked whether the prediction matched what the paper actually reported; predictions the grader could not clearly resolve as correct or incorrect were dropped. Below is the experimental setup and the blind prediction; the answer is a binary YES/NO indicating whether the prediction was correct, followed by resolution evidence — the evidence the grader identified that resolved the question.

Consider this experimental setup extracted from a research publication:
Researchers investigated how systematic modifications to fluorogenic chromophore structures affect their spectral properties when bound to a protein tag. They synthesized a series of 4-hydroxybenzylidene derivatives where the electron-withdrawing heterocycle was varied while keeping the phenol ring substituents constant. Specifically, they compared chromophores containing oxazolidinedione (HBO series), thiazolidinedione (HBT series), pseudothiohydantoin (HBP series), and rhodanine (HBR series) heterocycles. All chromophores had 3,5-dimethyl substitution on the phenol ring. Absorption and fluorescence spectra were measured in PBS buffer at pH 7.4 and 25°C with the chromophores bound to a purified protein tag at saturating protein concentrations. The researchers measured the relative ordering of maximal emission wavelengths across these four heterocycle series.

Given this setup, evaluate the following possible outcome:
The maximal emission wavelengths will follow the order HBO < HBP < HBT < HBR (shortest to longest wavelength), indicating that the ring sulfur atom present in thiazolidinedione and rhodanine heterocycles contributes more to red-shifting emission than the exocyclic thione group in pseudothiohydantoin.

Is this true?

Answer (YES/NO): NO